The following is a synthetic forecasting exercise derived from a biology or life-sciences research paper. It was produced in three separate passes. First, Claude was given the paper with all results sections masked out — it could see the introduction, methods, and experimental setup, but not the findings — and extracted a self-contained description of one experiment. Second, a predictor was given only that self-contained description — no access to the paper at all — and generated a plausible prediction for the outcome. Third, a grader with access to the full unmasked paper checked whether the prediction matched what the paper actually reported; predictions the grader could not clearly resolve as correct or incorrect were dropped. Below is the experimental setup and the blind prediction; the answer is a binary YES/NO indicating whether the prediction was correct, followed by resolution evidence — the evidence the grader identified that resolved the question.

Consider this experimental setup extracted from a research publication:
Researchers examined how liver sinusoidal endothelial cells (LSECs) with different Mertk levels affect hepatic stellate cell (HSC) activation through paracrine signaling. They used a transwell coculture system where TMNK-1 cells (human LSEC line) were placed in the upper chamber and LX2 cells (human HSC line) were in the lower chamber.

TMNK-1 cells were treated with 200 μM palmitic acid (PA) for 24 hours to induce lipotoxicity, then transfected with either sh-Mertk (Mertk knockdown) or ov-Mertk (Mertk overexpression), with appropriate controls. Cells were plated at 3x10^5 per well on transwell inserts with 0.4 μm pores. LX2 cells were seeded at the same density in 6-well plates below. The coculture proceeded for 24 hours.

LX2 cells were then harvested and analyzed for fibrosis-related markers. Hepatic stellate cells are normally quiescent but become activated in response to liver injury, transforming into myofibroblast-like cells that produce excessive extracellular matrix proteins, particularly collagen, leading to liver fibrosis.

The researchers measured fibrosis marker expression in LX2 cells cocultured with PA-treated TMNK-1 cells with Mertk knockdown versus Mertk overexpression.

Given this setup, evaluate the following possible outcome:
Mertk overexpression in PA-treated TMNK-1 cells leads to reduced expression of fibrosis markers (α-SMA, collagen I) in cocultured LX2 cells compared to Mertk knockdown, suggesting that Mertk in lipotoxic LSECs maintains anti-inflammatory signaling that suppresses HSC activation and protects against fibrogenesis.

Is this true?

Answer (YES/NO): NO